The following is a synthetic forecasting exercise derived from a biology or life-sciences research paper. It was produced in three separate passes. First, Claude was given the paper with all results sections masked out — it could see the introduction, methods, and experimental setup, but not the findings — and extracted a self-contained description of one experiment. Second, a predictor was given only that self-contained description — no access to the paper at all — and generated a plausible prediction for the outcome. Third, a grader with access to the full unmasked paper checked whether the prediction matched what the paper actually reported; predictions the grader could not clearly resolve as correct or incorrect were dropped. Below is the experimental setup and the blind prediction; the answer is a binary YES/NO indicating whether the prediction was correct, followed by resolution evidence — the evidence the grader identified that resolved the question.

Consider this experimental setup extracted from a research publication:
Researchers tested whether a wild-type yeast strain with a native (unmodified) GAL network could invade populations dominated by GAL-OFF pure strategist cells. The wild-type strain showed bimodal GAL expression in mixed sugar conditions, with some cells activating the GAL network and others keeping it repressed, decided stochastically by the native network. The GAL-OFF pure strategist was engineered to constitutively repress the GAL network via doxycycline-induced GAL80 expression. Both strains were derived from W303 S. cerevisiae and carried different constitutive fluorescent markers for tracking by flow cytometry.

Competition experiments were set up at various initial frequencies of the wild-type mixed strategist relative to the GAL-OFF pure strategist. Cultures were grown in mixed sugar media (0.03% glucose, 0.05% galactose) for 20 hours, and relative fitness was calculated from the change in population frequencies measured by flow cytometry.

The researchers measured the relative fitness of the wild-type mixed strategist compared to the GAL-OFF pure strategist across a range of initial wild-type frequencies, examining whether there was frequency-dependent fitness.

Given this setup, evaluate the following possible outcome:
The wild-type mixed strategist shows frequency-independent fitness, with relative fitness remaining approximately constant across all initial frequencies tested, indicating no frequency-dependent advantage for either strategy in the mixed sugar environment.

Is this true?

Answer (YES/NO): NO